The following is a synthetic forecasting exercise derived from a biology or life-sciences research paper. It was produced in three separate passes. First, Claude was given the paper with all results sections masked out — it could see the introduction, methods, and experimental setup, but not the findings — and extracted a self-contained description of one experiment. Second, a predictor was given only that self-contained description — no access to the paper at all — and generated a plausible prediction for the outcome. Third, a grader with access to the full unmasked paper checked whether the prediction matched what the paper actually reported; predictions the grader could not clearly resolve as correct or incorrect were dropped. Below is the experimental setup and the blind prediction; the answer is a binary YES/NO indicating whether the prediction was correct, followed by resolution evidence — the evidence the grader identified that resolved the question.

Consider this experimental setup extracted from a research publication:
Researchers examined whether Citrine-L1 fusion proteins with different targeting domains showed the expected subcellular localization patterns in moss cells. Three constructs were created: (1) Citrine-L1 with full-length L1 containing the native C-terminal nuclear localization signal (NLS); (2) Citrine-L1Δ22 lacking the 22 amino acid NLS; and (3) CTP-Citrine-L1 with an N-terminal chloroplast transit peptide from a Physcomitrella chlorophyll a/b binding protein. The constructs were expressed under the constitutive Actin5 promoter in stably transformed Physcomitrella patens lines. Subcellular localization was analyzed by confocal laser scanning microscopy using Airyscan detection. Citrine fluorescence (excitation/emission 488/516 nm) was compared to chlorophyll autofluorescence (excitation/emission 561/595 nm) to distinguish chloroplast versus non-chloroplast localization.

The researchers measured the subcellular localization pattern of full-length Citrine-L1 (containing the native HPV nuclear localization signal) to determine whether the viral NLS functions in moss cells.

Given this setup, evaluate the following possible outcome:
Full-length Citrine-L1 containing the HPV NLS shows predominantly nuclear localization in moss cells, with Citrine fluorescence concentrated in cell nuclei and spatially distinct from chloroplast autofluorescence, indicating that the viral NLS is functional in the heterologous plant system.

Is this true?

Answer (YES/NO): YES